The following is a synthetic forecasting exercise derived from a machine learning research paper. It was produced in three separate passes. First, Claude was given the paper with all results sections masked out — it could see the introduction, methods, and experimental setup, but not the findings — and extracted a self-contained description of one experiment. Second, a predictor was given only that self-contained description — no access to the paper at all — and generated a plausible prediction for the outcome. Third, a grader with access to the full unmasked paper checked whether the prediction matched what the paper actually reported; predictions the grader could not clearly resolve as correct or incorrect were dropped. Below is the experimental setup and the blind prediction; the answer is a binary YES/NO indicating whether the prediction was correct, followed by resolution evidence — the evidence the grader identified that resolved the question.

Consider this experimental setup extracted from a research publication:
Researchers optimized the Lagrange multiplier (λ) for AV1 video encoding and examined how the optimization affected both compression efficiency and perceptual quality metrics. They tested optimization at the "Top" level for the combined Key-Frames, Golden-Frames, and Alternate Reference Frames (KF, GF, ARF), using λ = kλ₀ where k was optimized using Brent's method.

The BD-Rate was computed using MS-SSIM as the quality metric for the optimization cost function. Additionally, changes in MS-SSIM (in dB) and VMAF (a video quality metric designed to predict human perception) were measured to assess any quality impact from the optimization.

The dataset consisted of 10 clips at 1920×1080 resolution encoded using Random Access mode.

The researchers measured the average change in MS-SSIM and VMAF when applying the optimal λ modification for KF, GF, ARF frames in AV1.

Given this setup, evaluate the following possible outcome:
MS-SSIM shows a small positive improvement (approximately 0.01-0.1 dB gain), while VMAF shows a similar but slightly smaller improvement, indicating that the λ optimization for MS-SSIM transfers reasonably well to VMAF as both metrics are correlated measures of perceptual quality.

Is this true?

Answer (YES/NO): NO